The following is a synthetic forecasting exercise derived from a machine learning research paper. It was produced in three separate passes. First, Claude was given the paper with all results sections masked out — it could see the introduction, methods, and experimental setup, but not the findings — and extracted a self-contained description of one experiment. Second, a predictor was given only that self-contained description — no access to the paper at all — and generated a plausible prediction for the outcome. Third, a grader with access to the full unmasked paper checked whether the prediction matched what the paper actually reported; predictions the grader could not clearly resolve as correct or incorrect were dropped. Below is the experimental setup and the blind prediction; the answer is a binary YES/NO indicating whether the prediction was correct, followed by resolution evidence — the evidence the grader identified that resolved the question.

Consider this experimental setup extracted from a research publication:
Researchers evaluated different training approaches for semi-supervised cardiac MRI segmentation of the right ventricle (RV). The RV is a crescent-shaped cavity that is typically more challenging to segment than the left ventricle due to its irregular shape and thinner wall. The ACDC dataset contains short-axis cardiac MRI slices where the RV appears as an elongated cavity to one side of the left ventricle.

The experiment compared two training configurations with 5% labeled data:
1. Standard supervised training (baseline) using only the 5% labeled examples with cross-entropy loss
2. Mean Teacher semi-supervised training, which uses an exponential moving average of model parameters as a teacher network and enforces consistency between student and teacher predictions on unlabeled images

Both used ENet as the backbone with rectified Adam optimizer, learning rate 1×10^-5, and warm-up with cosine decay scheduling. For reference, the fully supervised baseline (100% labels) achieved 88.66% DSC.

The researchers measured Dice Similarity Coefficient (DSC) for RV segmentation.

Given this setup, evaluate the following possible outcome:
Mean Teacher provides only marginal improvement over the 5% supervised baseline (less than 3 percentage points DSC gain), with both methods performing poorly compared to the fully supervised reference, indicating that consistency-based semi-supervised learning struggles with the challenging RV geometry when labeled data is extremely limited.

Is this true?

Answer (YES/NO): NO